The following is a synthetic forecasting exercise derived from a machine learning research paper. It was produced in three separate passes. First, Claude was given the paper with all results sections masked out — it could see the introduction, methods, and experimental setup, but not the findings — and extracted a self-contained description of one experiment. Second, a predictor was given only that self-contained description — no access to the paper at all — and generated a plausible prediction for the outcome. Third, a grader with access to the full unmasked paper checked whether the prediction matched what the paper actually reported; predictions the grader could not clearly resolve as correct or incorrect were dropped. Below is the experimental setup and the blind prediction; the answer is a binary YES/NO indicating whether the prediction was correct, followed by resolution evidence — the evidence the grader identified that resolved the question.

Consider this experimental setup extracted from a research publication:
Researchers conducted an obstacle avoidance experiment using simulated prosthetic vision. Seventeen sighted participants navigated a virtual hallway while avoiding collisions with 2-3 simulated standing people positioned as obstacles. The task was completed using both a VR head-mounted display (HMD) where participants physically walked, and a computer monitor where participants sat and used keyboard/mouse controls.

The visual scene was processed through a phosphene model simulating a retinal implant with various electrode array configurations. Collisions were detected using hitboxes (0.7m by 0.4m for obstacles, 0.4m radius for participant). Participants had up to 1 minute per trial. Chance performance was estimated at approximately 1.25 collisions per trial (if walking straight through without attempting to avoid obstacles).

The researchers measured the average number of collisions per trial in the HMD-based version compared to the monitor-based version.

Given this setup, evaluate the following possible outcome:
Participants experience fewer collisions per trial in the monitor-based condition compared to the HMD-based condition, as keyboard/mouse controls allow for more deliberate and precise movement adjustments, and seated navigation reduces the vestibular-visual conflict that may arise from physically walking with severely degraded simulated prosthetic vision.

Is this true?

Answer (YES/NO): NO